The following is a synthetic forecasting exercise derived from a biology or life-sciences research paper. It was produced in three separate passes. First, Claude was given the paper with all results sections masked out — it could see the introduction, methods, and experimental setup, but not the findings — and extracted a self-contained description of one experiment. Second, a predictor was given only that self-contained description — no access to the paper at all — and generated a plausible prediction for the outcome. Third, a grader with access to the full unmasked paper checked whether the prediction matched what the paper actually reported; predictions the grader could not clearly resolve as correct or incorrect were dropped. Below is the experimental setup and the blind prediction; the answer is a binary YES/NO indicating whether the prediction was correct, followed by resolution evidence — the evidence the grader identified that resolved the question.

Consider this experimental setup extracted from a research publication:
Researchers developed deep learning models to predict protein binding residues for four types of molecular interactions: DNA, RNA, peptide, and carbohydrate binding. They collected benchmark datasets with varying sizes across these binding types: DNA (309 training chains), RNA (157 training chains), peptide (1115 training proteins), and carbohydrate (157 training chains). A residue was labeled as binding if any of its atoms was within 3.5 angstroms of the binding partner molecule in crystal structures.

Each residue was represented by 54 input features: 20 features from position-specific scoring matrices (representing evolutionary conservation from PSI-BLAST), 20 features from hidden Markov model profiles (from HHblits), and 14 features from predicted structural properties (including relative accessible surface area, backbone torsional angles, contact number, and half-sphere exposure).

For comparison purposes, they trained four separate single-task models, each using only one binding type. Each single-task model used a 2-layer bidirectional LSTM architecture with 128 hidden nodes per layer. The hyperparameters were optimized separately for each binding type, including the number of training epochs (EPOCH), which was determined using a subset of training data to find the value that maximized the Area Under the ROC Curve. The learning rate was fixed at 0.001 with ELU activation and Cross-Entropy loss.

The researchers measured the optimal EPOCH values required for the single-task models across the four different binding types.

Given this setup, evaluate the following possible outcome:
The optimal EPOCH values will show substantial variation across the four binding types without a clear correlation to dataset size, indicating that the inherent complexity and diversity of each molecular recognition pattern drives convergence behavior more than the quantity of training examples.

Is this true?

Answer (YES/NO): YES